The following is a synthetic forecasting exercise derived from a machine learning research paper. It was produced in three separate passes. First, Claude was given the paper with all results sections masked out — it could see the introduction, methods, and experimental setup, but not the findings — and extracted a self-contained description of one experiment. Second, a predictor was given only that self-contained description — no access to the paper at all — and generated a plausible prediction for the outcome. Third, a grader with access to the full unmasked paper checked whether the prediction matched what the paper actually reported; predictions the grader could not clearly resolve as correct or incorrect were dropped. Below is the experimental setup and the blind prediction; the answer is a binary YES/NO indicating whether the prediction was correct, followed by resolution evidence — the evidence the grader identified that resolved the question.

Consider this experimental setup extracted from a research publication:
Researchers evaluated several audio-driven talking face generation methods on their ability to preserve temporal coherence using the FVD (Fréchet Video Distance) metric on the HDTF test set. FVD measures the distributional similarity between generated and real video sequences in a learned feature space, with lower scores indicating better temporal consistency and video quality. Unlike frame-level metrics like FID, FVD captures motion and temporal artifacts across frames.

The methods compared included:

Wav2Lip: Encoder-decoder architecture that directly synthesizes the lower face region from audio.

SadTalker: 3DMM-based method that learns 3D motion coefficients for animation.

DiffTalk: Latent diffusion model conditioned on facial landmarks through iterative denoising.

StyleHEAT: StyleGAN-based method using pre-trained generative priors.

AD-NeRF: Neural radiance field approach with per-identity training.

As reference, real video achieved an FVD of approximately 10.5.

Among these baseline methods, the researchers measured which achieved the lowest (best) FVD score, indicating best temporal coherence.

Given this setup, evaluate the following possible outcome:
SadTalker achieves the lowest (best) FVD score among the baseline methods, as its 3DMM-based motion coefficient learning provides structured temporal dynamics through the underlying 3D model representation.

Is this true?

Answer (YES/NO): NO